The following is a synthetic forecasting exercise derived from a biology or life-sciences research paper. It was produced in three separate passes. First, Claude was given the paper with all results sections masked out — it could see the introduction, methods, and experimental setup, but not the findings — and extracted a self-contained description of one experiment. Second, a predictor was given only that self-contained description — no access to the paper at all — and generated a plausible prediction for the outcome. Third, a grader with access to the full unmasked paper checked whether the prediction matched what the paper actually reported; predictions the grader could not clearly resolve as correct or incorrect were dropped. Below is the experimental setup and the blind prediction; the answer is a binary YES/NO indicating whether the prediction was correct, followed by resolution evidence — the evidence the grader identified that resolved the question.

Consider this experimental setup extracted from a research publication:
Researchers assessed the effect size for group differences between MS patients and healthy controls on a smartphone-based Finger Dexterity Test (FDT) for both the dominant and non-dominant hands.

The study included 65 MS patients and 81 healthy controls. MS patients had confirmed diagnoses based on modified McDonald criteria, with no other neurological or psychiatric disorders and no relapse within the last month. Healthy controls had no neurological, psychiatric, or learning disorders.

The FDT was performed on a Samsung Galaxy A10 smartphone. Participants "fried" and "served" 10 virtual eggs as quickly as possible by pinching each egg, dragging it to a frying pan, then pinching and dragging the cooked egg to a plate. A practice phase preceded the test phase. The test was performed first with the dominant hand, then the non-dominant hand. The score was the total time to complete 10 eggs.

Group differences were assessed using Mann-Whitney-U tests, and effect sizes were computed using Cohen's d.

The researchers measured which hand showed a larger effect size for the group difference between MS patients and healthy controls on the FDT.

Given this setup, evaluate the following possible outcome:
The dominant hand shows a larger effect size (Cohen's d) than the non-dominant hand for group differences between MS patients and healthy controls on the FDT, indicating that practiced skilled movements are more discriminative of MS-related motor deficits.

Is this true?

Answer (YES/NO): YES